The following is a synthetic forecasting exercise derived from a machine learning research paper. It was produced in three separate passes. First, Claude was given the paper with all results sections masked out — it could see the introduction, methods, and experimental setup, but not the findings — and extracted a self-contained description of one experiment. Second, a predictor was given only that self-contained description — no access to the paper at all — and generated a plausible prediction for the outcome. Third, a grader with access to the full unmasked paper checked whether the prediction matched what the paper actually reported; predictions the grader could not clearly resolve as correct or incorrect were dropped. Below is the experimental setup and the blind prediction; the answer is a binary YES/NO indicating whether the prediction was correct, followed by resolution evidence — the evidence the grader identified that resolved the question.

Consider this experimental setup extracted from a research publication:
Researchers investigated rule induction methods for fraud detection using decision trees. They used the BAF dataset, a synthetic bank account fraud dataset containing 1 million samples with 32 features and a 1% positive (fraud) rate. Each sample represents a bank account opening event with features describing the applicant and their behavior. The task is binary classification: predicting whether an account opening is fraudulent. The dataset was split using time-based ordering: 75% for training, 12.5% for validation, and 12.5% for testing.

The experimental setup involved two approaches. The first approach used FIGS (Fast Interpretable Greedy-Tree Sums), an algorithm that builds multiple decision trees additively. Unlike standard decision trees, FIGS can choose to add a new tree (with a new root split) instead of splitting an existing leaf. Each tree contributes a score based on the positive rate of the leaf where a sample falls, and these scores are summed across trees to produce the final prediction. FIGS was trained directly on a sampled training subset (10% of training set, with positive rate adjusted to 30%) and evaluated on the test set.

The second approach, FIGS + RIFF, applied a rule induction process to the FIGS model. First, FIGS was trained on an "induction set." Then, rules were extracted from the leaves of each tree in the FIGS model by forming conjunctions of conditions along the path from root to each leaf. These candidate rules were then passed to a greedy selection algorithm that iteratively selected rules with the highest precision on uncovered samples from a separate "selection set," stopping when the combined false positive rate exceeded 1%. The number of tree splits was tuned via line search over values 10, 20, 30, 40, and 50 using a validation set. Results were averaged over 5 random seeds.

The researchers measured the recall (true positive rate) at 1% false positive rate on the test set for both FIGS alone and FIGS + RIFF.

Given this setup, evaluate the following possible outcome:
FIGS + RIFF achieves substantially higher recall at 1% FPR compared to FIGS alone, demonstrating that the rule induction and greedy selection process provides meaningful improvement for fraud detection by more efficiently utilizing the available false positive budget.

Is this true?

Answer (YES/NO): NO